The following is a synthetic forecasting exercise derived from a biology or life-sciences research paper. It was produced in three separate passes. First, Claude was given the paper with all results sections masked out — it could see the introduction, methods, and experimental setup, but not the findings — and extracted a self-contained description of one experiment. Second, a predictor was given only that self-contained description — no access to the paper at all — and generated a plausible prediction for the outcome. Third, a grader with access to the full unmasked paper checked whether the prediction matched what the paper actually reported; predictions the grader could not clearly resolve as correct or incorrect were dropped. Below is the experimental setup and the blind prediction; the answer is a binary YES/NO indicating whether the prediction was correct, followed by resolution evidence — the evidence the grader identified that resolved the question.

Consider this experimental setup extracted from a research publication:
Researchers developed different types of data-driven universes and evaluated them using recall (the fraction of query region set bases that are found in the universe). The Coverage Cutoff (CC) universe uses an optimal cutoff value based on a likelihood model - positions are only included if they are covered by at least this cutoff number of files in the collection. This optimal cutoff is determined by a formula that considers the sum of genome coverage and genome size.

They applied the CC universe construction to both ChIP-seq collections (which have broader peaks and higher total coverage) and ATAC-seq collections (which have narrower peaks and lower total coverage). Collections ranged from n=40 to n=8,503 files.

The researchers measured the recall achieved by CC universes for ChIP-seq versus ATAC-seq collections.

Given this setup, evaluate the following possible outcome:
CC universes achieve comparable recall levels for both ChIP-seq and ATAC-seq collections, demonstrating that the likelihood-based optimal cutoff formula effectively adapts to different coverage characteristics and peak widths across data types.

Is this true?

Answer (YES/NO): NO